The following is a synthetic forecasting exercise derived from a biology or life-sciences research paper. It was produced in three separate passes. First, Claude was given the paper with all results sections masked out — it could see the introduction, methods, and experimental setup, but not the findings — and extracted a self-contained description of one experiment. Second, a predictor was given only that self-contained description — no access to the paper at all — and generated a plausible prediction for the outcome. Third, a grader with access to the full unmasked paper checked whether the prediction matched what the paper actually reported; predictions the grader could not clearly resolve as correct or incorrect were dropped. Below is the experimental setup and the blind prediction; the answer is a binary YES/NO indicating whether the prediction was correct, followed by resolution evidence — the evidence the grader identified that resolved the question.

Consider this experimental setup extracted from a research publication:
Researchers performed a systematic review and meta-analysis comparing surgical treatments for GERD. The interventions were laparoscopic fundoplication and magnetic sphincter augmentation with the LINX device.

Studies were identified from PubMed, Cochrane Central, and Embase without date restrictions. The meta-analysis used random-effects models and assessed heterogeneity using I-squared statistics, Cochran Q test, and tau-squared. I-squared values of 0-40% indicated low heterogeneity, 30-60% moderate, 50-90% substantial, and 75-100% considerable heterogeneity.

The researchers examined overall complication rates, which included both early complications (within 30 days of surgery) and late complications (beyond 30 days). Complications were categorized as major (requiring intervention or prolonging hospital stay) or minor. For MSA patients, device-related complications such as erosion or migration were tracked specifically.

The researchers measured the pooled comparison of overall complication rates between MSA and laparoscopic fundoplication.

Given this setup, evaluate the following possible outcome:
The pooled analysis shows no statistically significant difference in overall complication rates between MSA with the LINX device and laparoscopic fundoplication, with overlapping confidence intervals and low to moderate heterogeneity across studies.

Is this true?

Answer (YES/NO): YES